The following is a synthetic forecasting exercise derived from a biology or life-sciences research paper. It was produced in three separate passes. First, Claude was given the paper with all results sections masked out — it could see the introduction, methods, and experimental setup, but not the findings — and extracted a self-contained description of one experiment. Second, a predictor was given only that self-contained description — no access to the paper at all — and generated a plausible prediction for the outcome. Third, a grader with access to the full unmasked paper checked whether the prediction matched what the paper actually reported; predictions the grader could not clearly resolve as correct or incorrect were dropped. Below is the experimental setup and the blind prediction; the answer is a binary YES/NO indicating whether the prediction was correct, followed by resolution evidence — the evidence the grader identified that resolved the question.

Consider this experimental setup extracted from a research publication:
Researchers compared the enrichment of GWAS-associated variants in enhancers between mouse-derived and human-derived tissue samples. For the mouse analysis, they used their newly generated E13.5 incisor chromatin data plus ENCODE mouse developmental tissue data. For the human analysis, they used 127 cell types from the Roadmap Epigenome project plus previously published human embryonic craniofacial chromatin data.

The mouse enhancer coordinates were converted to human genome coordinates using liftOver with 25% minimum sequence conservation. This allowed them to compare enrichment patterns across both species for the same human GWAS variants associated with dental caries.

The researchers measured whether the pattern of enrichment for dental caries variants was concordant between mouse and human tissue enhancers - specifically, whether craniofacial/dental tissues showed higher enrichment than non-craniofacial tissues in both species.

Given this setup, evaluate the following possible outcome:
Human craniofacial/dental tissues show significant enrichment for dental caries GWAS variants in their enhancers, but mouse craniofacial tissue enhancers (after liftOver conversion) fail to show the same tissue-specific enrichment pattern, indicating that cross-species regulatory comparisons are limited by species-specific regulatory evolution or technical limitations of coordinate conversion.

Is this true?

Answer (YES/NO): YES